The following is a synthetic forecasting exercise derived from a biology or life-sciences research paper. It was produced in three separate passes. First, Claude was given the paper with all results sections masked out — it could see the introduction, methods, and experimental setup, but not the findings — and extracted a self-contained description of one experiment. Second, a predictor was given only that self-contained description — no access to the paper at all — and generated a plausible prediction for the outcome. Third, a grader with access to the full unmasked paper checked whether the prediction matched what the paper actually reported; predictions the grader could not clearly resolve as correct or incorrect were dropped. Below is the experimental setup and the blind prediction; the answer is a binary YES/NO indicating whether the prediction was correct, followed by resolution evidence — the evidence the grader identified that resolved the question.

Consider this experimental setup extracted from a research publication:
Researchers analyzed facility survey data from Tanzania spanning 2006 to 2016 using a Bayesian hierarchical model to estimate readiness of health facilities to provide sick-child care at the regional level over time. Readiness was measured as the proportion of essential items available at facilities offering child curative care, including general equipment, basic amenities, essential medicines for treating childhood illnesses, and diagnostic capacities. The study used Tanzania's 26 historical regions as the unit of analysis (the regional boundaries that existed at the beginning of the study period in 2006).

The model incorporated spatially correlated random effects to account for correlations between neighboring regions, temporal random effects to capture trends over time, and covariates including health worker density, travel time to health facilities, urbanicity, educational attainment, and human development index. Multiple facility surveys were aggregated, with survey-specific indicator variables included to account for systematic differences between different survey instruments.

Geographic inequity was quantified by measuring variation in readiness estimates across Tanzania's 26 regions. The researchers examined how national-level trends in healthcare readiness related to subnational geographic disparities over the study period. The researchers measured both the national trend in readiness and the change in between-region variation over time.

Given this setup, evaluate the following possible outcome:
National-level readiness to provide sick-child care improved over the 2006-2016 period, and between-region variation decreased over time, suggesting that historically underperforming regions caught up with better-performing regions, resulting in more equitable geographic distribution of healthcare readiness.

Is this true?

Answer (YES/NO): NO